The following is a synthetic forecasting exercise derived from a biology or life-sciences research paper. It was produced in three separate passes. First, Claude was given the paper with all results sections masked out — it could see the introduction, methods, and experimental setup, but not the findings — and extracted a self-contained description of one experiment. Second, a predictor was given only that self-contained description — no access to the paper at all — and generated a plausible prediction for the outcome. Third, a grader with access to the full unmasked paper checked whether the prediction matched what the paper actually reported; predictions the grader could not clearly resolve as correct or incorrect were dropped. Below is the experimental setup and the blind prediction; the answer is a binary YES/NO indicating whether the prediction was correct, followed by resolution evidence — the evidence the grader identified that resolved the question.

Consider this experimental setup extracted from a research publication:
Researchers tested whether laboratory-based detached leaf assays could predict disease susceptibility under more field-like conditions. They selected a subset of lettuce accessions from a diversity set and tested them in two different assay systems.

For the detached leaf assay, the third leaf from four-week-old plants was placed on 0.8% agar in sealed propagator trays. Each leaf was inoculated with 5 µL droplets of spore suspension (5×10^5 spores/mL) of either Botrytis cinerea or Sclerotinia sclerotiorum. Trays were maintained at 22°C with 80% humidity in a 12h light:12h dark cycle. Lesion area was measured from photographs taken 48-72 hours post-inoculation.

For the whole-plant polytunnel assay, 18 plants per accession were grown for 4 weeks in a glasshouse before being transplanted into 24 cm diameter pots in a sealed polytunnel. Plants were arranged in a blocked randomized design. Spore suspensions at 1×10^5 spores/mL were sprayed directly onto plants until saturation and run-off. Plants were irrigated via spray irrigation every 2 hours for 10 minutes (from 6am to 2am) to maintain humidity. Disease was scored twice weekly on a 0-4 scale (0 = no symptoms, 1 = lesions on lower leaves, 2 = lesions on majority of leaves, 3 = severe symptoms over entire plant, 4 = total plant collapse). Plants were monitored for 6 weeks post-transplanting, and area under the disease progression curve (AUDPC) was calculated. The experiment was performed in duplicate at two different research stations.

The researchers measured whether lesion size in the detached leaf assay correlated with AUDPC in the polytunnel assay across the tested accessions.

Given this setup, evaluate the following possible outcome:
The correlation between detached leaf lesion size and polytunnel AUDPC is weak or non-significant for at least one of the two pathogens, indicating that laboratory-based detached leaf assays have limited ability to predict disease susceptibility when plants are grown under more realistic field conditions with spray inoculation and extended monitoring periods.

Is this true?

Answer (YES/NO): YES